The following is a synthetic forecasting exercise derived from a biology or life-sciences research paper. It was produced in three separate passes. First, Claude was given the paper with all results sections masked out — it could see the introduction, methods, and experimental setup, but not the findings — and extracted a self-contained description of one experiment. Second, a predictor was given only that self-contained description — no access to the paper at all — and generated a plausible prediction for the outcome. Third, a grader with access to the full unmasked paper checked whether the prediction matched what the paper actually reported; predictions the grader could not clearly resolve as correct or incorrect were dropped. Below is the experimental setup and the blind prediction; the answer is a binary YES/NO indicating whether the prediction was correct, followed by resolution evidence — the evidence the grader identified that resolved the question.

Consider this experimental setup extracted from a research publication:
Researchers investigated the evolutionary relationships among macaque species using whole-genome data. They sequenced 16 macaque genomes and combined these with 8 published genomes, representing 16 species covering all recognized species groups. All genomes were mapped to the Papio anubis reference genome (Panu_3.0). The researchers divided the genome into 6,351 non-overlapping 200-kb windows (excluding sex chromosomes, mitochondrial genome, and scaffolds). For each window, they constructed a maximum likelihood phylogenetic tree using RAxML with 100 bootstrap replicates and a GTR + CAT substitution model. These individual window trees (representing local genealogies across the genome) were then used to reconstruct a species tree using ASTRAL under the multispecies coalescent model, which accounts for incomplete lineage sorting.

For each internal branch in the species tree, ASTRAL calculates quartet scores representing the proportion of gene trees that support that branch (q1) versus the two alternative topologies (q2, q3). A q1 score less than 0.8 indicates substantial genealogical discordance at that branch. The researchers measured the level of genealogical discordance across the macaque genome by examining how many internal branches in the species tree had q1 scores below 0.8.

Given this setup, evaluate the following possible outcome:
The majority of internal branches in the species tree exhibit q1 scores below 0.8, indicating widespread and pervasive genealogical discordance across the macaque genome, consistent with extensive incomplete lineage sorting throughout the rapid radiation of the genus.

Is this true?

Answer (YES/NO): NO